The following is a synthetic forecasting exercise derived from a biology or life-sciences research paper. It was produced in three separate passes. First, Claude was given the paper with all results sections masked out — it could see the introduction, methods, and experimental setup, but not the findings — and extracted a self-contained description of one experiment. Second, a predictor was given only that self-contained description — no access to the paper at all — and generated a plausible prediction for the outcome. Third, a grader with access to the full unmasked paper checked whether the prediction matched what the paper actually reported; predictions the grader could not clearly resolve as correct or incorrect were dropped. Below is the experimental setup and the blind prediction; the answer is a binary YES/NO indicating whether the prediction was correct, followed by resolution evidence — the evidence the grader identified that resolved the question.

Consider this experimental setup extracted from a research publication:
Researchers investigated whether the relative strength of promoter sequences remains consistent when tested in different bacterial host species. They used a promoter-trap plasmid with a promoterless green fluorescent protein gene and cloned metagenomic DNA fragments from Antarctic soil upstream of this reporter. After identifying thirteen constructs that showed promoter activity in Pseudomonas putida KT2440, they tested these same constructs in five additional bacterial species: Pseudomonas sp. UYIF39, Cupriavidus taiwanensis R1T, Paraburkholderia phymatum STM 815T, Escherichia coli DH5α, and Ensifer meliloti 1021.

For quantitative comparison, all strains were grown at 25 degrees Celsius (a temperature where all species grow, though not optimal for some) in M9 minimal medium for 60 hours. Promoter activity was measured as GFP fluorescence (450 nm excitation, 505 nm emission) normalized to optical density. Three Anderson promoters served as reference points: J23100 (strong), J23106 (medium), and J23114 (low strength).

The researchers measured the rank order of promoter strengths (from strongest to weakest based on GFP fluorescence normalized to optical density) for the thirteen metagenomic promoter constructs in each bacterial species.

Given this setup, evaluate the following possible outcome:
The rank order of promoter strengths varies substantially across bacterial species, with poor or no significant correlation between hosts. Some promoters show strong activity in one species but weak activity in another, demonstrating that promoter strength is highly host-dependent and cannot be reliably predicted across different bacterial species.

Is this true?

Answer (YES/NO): YES